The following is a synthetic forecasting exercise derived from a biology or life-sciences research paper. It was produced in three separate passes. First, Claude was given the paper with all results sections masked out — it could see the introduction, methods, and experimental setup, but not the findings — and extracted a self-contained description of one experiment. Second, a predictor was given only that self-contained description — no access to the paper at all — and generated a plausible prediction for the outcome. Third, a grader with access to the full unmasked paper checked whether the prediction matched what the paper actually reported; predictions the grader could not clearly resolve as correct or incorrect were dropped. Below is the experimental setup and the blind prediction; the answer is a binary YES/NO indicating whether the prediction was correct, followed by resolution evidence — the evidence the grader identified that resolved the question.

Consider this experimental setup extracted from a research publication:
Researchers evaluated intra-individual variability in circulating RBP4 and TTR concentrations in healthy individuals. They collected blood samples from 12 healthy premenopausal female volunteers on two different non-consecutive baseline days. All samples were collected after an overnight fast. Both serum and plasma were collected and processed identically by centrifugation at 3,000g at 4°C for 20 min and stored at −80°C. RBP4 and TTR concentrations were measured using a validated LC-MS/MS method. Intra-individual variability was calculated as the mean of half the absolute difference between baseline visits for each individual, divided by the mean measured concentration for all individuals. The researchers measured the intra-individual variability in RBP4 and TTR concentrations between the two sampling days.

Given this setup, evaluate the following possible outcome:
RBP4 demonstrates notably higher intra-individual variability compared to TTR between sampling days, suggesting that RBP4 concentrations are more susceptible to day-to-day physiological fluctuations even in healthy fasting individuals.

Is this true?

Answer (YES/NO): NO